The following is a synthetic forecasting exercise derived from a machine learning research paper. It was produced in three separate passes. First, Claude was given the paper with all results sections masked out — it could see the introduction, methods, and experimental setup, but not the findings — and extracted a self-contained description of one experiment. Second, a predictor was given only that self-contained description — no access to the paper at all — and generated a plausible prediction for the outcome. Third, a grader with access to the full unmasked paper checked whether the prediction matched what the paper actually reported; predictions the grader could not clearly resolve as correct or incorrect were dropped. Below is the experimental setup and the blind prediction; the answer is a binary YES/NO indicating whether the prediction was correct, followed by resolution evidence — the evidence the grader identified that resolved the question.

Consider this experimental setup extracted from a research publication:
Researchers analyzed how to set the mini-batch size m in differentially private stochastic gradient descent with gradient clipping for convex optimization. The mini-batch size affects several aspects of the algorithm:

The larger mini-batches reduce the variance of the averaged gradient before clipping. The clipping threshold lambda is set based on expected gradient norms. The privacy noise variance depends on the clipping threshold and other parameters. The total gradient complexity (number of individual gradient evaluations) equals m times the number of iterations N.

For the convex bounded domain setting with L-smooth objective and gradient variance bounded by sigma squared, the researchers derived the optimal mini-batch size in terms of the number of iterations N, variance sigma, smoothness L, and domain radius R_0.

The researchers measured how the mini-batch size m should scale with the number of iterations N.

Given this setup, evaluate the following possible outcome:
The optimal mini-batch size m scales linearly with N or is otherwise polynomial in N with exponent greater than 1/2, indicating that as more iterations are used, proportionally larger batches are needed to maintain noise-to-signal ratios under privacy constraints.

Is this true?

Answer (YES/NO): YES